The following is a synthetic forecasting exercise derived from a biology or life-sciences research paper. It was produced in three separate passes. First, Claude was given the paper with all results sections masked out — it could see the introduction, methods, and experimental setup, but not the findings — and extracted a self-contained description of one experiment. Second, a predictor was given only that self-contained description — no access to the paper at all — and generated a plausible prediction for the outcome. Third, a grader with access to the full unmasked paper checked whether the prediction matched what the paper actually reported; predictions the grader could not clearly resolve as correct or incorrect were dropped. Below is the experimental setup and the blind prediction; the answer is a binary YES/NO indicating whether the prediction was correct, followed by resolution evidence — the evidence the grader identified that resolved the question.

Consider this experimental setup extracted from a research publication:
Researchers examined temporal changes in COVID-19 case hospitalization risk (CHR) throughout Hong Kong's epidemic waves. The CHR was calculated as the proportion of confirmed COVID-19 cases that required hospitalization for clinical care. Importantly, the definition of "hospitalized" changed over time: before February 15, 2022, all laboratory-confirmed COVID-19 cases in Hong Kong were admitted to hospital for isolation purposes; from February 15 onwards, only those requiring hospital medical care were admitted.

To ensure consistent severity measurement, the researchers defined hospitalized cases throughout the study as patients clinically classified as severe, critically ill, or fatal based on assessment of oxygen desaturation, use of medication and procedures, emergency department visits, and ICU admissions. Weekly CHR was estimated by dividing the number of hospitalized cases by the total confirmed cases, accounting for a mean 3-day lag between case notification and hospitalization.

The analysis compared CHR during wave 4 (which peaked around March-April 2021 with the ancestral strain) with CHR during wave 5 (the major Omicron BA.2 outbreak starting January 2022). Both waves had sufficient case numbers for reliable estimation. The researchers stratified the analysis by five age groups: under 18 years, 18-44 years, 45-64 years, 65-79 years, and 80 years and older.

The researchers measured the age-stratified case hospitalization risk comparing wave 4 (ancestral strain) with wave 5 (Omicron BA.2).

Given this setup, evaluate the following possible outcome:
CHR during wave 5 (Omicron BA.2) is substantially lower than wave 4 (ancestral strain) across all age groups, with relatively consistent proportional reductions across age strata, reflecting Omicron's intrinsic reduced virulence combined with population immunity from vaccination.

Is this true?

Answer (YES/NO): NO